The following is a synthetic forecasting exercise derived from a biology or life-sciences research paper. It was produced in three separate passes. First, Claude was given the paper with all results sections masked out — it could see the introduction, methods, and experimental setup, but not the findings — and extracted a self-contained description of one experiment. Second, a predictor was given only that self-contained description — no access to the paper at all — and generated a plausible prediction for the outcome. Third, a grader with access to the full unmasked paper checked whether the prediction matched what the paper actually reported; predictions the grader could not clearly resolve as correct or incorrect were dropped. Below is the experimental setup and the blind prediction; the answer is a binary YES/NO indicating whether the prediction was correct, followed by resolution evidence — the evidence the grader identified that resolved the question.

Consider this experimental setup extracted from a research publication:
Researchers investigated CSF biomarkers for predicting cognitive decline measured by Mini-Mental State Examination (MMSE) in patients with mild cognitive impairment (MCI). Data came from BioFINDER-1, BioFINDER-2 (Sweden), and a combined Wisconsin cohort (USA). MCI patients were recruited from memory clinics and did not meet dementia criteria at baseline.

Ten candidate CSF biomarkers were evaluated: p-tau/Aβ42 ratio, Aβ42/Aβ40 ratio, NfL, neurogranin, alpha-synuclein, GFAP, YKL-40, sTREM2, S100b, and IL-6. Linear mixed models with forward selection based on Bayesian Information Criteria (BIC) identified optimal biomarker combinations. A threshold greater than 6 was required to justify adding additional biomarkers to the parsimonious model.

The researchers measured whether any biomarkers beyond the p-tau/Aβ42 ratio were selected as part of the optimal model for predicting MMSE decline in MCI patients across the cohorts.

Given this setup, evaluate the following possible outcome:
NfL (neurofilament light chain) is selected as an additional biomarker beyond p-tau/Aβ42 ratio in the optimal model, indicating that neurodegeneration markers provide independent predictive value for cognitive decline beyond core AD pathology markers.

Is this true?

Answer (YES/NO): NO